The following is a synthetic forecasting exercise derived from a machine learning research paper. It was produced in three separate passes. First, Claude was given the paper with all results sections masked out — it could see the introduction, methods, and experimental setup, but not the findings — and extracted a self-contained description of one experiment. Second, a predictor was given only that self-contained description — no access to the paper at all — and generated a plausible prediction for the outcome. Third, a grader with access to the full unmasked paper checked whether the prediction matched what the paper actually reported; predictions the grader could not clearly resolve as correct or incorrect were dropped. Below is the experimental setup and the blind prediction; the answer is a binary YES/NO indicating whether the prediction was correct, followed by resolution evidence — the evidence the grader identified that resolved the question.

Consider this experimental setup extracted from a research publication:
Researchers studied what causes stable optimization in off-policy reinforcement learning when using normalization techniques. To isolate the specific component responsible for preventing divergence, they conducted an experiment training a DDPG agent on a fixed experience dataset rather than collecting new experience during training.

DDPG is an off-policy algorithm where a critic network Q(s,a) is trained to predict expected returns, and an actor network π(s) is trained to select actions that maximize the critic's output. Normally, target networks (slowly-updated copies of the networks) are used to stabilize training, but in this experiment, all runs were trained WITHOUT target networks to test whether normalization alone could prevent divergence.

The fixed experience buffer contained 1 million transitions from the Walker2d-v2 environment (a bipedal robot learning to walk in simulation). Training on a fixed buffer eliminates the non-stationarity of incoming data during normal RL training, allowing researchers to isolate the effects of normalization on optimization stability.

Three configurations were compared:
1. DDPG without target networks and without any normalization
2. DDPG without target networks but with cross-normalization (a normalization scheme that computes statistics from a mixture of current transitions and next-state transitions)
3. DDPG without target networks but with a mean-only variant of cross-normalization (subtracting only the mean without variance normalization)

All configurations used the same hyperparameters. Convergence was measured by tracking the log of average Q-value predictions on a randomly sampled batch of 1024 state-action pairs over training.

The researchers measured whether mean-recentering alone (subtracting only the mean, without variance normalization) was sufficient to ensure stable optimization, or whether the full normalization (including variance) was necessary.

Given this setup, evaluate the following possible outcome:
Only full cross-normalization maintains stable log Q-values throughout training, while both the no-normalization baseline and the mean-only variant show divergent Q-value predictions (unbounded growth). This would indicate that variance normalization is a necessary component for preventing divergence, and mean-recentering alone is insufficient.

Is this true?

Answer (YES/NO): NO